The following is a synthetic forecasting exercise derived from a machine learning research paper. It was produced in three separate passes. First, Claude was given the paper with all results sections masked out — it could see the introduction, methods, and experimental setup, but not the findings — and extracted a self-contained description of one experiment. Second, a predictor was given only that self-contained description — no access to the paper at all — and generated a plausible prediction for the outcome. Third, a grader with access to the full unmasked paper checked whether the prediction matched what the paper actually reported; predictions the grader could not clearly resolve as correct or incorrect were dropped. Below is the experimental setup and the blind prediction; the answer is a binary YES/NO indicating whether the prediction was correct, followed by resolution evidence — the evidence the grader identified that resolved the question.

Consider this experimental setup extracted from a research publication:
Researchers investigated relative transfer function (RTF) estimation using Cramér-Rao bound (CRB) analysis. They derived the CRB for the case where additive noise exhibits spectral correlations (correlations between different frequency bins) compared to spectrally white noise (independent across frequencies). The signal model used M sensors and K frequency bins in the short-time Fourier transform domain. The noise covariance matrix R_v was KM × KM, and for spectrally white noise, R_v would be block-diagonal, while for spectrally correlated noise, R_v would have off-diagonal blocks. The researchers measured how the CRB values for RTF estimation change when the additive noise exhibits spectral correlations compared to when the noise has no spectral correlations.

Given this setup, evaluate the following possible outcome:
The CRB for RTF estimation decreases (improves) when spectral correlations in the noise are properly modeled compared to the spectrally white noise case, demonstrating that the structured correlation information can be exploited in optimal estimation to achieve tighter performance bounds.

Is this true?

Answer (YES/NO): YES